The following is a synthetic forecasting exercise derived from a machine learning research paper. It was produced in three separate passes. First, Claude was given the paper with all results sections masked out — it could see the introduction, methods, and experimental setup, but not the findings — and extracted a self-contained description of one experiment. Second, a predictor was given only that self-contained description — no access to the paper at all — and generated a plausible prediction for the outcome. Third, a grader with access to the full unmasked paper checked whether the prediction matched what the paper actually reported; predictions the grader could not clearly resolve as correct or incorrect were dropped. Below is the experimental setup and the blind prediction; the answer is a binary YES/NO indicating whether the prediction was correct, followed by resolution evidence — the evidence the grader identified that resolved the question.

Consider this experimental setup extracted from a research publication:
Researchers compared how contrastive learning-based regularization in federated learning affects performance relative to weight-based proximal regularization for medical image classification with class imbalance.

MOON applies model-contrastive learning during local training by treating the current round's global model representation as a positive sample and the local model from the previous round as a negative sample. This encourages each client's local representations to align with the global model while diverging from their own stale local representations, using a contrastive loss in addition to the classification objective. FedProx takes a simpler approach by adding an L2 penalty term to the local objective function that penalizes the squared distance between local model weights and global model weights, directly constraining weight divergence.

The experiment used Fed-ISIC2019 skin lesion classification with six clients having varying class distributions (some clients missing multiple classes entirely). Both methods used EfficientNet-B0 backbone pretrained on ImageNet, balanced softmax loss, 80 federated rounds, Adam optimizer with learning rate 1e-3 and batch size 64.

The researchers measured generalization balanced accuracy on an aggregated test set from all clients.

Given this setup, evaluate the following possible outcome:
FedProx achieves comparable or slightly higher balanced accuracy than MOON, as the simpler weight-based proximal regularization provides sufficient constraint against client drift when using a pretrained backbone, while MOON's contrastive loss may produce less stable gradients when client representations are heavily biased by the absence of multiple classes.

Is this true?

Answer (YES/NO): YES